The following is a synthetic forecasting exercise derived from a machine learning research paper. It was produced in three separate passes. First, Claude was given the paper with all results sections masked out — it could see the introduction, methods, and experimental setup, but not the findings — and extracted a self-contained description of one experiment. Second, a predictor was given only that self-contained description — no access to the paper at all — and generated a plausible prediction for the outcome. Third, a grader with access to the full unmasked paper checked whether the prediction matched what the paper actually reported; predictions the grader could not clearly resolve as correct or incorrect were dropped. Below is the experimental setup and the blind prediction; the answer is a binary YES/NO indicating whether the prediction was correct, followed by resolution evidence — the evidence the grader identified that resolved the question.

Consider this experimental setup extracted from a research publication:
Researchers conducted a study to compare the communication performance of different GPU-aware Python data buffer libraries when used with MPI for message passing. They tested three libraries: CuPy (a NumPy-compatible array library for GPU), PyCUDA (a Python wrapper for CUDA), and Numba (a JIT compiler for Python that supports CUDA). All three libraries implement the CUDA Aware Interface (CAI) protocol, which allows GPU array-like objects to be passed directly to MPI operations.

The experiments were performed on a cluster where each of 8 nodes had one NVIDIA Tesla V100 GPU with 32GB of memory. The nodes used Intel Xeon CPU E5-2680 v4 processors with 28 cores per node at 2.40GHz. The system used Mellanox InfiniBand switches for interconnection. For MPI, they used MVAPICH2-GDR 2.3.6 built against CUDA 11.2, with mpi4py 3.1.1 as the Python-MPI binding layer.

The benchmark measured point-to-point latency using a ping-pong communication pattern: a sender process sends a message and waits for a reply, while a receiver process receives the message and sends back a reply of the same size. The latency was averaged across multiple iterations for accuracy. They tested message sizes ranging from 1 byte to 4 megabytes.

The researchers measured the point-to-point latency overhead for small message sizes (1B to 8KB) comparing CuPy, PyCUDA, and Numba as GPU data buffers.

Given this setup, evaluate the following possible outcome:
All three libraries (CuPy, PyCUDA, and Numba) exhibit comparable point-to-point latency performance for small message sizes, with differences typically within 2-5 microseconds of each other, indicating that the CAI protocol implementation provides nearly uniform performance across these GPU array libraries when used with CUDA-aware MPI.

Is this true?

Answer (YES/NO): NO